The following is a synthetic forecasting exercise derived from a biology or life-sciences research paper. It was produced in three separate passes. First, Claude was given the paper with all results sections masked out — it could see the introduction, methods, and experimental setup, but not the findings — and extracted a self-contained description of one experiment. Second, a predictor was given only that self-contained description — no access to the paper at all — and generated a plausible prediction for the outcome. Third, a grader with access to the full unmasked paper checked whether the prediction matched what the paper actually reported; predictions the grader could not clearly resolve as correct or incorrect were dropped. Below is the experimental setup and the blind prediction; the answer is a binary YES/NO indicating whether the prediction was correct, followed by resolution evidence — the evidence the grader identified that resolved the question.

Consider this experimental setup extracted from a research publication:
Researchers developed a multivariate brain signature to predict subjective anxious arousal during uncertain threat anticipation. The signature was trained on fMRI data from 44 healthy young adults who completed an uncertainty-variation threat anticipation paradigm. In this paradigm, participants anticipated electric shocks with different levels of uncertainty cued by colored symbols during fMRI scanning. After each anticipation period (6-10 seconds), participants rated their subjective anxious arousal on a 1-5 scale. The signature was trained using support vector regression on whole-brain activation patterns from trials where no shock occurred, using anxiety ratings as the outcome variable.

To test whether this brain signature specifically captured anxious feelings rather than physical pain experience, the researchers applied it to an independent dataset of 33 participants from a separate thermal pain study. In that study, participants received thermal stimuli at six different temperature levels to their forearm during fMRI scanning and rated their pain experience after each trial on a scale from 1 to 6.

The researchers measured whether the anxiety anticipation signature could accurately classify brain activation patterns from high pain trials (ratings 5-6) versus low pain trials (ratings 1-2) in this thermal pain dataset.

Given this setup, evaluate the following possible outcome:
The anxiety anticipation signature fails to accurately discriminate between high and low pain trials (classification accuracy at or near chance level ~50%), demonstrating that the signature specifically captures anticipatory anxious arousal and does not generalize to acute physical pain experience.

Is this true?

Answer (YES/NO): NO